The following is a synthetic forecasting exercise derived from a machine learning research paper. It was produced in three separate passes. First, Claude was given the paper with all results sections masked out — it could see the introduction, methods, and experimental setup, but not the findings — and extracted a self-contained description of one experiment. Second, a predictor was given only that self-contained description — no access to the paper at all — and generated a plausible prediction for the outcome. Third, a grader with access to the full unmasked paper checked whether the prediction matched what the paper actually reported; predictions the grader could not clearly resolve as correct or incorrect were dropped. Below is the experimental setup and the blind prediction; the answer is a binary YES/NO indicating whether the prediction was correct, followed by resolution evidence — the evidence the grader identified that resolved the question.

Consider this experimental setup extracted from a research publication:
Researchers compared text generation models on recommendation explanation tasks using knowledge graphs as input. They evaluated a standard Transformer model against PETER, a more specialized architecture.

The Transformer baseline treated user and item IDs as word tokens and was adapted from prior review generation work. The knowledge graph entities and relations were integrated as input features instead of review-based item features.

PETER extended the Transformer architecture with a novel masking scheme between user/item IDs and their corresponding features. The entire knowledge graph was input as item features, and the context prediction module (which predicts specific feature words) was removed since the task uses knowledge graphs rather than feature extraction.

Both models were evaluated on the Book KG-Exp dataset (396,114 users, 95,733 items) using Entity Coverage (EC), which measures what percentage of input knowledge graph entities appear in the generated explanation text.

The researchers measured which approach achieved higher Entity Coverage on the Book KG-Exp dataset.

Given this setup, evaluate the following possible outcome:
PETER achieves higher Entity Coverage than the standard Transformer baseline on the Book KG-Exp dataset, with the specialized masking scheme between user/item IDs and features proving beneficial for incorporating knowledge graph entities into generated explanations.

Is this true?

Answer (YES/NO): YES